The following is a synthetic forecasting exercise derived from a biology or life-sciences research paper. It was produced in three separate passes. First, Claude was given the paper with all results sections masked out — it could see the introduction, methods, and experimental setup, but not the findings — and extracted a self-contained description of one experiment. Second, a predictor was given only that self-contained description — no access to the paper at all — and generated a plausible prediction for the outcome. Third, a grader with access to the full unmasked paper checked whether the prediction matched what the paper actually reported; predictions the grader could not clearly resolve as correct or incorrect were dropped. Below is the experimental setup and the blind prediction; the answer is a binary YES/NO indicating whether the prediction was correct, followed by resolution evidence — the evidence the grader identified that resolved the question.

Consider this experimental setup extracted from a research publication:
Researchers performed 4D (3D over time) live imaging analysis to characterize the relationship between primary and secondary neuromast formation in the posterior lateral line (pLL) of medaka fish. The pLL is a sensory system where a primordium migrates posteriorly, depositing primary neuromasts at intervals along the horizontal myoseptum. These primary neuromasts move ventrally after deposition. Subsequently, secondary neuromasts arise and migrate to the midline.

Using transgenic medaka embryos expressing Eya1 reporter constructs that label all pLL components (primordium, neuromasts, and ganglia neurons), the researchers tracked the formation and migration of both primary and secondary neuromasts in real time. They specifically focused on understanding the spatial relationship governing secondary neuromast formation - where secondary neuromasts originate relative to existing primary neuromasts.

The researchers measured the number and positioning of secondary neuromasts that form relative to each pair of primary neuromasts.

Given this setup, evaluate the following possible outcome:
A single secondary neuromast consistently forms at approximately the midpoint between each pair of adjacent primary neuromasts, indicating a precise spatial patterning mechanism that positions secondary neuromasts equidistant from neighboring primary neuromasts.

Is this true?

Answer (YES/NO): NO